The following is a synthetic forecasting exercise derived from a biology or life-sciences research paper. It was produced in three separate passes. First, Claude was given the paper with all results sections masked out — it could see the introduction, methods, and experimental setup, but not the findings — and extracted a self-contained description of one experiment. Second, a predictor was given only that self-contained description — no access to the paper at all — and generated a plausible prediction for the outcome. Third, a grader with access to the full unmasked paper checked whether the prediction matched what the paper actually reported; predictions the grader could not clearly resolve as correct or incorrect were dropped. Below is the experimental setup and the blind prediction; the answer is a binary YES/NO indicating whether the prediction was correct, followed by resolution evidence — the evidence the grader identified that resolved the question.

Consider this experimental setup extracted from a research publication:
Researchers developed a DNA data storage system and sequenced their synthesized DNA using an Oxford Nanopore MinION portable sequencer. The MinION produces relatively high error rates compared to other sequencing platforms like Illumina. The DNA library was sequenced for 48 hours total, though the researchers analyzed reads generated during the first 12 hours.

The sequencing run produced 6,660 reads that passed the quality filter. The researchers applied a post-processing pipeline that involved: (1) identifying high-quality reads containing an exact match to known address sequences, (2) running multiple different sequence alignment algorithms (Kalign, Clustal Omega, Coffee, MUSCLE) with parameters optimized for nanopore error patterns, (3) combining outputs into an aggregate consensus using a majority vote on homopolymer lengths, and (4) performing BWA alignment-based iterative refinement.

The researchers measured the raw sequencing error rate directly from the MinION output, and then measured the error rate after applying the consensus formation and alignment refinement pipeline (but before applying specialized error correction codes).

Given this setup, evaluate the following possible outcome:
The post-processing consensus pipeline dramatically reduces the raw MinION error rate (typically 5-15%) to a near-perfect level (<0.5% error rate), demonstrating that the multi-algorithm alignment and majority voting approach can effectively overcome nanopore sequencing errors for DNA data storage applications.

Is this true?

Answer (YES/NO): YES